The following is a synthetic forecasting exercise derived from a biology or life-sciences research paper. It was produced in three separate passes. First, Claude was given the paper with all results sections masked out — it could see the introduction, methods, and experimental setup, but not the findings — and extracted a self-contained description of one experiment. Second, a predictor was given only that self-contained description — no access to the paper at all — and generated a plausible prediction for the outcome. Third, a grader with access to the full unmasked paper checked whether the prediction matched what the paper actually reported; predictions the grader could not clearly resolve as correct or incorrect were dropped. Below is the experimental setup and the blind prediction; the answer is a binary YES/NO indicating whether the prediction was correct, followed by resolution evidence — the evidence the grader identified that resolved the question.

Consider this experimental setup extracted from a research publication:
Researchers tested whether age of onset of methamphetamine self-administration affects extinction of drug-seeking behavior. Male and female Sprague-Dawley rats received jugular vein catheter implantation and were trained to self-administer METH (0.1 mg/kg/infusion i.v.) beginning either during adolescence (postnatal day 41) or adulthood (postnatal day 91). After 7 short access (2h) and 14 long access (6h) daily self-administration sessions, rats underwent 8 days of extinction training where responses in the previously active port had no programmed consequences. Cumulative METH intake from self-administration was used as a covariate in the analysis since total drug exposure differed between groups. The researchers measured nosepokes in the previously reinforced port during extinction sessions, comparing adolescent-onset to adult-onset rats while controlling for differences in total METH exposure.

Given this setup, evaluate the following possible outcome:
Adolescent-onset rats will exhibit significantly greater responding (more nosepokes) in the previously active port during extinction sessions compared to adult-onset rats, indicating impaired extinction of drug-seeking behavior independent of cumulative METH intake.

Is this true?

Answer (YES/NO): NO